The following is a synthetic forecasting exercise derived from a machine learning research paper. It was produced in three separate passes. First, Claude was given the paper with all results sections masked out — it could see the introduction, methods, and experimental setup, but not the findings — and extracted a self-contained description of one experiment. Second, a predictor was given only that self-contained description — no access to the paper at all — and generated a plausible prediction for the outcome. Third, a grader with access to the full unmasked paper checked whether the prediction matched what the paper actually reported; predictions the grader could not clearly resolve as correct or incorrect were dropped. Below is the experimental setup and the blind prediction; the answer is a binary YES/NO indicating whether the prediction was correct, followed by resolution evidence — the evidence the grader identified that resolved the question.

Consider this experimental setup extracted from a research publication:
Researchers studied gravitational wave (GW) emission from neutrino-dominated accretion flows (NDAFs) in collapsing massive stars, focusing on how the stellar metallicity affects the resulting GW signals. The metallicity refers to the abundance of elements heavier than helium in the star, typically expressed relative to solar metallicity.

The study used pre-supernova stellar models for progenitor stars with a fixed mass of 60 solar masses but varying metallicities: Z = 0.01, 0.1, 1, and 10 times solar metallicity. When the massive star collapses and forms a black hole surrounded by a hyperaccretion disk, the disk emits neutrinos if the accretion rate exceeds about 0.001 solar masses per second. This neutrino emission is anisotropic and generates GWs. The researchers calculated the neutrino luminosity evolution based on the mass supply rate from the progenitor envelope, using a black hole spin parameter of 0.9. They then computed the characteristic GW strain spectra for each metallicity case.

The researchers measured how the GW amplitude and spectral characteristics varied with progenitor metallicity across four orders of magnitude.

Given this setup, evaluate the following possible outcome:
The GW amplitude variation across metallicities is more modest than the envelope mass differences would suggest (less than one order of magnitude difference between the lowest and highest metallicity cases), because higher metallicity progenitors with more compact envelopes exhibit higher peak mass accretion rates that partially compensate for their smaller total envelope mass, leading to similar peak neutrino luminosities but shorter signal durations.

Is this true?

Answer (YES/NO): NO